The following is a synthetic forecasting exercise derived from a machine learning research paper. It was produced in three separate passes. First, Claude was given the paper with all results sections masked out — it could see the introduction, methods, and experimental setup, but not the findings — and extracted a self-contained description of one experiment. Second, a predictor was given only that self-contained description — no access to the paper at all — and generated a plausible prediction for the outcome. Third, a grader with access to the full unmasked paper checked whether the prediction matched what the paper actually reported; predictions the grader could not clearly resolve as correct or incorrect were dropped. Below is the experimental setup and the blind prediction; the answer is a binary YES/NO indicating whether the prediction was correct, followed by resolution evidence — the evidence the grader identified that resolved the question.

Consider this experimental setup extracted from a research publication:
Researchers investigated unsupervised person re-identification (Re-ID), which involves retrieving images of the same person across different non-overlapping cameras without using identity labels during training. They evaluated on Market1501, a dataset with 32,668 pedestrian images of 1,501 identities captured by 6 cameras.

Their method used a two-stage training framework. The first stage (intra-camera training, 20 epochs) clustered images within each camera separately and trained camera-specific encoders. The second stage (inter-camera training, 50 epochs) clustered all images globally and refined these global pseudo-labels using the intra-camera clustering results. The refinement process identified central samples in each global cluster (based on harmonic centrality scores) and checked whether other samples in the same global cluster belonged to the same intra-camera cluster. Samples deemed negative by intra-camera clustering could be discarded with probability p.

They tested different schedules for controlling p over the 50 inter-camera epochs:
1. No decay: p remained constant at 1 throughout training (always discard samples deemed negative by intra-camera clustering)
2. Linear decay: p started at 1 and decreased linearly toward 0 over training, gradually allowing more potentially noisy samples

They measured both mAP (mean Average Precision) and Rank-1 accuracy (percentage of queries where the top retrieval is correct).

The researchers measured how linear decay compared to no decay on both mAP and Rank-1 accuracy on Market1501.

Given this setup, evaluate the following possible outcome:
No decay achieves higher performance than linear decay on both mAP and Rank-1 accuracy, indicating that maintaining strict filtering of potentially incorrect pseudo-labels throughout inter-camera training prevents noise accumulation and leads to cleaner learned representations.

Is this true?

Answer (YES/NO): YES